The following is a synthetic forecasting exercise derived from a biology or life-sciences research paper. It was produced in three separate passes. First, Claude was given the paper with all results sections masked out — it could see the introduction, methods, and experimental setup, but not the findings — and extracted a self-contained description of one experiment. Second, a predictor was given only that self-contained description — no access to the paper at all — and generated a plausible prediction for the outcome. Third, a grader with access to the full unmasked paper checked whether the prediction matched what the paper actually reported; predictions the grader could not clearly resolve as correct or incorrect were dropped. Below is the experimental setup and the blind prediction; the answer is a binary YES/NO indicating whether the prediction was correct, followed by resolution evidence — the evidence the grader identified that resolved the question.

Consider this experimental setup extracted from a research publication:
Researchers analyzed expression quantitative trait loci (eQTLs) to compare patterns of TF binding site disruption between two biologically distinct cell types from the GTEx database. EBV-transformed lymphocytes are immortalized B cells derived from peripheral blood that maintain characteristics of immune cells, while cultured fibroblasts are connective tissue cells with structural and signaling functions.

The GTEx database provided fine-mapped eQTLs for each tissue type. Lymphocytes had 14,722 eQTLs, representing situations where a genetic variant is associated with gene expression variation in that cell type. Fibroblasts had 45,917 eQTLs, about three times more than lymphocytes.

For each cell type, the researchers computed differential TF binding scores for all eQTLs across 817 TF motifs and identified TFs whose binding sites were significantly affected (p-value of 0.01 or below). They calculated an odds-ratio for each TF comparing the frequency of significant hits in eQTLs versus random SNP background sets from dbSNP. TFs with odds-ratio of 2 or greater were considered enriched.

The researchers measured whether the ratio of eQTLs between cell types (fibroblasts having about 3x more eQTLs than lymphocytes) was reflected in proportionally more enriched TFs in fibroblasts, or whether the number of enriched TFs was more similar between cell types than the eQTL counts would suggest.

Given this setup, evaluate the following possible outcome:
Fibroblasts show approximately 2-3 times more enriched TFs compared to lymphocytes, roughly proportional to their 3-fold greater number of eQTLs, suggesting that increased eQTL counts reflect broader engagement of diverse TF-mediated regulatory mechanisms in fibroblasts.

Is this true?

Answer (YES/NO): NO